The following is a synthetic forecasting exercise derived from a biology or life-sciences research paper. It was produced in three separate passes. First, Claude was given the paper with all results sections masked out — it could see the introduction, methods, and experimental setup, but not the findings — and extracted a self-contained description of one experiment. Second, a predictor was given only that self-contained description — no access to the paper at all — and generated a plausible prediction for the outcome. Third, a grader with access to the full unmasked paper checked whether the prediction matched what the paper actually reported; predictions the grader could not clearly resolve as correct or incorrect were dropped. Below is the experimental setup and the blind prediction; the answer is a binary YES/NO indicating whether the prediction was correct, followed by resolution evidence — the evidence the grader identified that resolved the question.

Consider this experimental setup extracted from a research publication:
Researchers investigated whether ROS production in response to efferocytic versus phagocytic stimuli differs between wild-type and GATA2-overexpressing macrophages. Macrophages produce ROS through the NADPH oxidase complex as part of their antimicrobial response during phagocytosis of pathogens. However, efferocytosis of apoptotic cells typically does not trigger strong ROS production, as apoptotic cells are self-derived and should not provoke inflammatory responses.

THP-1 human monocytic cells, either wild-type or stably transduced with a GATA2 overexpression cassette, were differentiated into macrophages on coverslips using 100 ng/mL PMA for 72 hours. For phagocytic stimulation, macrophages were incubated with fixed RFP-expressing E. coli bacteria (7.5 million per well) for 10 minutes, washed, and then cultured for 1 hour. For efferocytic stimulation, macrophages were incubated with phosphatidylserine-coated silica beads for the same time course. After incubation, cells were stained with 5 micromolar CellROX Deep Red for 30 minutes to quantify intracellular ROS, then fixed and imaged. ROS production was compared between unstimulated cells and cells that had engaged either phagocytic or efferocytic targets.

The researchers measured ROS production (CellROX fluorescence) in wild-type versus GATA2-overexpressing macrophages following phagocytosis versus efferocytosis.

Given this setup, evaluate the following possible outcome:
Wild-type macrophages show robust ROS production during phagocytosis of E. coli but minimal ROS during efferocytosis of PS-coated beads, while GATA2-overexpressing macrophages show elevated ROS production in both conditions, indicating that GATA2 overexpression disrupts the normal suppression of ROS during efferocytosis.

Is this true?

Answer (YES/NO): NO